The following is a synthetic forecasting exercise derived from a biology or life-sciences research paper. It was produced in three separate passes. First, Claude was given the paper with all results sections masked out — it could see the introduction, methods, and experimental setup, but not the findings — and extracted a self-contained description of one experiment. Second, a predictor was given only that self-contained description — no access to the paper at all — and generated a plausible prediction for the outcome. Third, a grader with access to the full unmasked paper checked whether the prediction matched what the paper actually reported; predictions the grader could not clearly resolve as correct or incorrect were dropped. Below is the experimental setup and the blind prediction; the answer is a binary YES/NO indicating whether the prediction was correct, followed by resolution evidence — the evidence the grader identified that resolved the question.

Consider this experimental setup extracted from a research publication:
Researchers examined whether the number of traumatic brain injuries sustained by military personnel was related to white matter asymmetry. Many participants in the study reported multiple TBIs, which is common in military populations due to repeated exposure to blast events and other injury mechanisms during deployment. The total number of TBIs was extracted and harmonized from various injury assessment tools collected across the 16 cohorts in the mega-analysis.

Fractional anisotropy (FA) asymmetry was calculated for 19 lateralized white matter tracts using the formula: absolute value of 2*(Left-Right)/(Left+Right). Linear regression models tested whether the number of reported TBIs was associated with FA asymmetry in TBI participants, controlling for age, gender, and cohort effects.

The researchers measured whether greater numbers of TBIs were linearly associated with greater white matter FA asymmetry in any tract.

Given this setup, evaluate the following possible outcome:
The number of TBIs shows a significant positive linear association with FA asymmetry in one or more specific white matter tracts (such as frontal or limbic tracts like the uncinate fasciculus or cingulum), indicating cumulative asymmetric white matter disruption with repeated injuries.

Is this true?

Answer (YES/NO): NO